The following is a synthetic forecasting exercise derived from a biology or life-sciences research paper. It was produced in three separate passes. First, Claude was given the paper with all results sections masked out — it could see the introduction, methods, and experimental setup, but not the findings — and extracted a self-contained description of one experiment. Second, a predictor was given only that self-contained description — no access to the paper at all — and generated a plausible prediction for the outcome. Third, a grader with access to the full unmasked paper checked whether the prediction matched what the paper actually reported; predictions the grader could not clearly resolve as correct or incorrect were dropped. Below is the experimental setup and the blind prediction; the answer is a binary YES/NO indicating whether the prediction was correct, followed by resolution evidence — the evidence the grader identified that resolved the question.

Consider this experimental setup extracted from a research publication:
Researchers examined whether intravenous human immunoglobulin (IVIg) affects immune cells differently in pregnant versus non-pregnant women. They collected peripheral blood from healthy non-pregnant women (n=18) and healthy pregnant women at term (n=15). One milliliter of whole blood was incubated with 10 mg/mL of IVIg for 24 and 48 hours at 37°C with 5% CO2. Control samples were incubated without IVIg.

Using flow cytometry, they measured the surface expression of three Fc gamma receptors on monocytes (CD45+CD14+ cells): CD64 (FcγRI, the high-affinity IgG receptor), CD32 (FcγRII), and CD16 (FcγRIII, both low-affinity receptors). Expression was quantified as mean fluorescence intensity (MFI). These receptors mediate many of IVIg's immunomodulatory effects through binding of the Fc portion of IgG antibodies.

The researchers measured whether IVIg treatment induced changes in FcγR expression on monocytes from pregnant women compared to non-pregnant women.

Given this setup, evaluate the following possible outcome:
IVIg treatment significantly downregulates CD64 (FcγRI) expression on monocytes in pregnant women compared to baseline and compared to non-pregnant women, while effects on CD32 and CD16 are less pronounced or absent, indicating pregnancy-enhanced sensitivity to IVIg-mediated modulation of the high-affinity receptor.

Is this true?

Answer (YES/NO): NO